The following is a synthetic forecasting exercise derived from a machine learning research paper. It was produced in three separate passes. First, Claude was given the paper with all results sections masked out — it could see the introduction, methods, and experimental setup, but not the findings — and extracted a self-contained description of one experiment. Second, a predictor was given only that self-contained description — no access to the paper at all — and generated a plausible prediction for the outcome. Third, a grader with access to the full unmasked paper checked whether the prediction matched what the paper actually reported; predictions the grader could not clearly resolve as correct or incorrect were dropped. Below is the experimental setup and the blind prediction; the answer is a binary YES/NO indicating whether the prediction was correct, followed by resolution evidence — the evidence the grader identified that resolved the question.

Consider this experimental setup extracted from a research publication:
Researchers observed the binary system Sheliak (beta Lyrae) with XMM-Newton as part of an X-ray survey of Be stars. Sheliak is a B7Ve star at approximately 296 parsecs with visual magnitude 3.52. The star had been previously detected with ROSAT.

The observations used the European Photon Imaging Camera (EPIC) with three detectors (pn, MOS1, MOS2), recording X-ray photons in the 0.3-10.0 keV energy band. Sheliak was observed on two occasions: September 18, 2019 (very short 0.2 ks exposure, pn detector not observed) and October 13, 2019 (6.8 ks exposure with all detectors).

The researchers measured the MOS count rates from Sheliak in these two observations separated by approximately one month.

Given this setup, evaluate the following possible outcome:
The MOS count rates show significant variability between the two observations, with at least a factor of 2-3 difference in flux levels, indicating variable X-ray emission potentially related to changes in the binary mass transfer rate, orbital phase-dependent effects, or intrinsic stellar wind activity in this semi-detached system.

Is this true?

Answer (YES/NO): NO